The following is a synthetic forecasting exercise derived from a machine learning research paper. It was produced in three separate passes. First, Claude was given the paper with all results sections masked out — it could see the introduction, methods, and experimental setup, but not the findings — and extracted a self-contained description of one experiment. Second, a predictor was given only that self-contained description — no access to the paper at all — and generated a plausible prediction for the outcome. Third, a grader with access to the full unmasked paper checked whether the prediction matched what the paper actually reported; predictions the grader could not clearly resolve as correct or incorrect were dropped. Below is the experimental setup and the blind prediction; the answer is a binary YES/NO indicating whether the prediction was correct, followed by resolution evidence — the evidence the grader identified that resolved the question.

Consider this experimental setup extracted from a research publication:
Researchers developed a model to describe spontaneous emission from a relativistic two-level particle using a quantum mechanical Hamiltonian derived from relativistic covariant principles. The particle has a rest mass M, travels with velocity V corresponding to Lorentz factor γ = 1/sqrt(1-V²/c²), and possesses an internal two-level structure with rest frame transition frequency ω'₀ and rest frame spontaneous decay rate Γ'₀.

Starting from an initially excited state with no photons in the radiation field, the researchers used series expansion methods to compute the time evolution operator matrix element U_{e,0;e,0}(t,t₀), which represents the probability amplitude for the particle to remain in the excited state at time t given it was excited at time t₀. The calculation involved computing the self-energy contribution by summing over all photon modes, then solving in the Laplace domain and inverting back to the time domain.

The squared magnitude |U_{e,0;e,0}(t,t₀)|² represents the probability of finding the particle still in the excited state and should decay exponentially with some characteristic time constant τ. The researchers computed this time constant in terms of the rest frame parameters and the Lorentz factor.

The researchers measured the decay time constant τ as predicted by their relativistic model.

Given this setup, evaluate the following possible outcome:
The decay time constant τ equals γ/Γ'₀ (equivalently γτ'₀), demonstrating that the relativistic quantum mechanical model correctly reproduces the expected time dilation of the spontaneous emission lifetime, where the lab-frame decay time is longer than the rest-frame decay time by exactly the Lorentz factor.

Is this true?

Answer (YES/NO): YES